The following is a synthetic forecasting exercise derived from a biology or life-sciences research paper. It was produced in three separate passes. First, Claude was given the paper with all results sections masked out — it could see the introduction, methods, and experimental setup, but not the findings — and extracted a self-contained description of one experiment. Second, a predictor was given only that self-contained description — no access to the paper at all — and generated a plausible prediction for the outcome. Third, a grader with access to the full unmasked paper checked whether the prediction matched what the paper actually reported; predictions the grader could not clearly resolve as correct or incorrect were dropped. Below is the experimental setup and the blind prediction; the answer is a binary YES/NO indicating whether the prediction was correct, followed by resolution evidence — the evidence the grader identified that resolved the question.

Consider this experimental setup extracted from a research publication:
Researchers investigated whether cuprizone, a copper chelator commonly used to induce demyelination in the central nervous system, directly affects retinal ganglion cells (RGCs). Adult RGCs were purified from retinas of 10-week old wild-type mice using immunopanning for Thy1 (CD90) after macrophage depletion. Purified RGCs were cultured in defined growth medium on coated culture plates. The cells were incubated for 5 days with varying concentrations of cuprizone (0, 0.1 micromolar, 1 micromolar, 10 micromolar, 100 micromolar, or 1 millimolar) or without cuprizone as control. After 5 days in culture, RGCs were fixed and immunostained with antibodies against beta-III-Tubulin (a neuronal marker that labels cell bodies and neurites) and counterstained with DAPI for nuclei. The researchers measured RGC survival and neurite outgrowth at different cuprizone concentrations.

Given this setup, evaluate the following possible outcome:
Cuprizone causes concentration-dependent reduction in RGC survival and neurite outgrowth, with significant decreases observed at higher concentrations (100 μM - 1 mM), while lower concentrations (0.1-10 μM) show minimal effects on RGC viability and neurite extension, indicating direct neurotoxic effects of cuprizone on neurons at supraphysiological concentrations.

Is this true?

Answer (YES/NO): NO